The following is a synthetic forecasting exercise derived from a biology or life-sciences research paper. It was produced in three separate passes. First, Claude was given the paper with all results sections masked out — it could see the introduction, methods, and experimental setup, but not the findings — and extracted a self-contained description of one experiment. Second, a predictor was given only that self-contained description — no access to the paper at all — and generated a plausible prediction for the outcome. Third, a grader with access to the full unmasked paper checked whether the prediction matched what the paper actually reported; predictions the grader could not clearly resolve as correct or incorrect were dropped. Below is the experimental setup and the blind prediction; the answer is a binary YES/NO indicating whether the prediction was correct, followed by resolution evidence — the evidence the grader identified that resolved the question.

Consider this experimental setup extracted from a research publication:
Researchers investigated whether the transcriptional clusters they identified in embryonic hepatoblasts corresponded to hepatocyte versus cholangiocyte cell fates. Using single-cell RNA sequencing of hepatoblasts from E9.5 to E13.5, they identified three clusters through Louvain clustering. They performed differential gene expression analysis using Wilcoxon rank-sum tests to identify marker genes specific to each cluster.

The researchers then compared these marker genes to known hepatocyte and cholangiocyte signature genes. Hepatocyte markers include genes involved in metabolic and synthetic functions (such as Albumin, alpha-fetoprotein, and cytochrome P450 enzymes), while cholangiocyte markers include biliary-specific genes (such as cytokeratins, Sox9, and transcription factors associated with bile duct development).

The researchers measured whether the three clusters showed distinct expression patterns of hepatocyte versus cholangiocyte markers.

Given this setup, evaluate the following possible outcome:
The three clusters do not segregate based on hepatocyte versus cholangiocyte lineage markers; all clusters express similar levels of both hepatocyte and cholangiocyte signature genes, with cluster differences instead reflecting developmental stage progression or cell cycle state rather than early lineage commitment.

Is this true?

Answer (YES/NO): NO